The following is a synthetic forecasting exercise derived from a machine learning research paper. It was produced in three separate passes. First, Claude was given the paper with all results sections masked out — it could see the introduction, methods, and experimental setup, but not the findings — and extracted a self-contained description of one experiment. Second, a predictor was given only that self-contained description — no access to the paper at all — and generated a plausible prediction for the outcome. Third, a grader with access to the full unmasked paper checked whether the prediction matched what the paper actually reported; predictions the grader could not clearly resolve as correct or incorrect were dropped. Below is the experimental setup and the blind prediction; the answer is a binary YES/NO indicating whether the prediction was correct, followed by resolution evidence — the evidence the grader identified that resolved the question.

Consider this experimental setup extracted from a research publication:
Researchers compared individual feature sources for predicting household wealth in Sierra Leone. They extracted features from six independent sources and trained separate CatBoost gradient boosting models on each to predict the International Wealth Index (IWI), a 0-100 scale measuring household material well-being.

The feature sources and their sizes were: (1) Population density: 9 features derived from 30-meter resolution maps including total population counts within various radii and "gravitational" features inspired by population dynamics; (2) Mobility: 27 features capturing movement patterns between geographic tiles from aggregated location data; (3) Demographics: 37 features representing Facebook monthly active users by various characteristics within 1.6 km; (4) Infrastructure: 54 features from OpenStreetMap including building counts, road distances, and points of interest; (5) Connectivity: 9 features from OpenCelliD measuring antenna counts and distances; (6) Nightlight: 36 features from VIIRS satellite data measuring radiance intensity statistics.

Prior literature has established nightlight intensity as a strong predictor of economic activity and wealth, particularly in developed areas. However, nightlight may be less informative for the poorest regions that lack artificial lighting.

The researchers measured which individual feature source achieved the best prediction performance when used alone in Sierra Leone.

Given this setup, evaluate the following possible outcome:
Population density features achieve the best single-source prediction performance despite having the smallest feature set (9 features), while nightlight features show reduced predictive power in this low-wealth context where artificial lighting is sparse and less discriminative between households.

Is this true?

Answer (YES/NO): YES